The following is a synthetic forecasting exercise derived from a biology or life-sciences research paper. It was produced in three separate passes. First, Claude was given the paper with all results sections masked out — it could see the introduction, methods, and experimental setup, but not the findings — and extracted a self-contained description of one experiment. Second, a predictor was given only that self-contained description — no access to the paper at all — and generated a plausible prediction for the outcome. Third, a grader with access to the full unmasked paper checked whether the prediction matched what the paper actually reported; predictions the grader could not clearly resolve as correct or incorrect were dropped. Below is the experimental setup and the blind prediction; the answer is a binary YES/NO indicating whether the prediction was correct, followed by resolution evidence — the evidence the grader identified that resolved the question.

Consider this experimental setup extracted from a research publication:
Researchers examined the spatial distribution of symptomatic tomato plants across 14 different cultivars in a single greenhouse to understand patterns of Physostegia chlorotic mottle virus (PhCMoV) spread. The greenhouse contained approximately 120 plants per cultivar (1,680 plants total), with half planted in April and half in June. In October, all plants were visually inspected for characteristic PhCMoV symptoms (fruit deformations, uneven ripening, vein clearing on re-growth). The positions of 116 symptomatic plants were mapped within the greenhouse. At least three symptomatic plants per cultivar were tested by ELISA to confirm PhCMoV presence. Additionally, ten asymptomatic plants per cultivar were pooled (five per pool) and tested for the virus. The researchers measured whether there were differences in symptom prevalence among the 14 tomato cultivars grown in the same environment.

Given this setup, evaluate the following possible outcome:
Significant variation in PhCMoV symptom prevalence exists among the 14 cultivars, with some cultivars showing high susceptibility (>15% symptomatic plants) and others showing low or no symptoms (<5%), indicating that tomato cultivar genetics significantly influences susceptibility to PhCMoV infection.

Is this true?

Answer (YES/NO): NO